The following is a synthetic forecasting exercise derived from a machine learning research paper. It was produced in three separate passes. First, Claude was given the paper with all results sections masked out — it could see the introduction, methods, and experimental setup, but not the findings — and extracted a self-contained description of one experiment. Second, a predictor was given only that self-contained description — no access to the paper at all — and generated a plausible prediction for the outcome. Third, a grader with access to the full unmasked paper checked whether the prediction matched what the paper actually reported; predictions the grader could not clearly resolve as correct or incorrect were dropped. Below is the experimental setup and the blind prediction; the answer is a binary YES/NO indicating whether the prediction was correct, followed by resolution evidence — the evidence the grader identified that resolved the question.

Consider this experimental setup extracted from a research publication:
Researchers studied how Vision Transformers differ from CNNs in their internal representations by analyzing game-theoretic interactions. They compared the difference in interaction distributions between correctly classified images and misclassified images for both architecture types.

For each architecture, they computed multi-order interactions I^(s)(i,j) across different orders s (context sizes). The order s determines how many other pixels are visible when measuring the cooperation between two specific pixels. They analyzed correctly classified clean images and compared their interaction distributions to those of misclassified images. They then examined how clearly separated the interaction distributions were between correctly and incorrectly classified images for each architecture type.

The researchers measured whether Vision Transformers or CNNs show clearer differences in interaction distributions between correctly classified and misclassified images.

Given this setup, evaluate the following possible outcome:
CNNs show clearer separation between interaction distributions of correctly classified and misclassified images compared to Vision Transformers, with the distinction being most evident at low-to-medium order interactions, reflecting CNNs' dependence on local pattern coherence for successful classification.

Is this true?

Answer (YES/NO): NO